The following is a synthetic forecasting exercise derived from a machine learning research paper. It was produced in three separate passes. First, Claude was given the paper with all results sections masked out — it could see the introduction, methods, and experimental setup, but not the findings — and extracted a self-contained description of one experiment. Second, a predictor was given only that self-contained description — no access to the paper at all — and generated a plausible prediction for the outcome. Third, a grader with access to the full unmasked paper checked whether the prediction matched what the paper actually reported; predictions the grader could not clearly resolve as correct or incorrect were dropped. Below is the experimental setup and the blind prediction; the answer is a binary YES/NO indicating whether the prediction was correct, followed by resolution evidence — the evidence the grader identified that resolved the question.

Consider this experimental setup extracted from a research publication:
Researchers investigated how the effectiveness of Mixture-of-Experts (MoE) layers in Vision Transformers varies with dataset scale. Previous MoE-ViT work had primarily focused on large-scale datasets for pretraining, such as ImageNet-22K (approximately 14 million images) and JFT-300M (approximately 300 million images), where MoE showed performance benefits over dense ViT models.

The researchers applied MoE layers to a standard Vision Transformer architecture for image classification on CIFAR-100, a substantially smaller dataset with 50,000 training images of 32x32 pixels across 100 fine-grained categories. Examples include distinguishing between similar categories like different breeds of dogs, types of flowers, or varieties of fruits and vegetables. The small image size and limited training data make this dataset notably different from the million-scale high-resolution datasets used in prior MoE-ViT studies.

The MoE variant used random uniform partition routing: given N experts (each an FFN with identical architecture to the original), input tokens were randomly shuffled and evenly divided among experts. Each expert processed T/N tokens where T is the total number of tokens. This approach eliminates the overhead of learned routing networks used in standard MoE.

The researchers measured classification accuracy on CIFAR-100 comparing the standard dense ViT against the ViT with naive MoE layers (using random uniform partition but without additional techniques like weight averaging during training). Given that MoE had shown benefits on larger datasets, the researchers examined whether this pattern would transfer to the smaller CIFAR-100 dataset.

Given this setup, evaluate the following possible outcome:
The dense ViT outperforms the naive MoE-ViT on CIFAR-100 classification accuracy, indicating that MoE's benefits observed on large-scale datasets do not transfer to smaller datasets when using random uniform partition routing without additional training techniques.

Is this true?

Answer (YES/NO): YES